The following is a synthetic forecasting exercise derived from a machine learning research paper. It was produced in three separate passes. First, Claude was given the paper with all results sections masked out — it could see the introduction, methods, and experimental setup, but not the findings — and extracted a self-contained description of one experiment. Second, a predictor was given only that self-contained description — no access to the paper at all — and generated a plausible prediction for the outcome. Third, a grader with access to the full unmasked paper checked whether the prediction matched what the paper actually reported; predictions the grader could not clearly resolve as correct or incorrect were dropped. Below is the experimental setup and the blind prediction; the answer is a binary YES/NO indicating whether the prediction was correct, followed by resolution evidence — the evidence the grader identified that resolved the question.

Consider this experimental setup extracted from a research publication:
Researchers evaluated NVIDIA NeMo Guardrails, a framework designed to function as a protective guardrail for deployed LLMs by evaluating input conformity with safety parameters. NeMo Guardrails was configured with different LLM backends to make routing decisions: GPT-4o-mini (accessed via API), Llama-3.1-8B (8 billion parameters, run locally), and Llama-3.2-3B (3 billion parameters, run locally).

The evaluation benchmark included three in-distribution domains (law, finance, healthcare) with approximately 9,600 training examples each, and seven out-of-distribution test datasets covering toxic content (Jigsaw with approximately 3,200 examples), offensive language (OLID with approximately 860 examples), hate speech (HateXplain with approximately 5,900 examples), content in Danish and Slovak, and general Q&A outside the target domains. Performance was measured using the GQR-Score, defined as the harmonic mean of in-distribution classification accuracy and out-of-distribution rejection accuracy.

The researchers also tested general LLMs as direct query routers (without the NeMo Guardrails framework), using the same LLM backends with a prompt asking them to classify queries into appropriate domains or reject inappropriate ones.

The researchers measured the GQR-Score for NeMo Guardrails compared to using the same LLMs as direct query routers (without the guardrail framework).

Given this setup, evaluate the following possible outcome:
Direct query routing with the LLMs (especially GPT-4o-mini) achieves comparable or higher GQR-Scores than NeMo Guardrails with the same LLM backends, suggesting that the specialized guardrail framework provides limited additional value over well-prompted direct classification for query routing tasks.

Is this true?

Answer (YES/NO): NO